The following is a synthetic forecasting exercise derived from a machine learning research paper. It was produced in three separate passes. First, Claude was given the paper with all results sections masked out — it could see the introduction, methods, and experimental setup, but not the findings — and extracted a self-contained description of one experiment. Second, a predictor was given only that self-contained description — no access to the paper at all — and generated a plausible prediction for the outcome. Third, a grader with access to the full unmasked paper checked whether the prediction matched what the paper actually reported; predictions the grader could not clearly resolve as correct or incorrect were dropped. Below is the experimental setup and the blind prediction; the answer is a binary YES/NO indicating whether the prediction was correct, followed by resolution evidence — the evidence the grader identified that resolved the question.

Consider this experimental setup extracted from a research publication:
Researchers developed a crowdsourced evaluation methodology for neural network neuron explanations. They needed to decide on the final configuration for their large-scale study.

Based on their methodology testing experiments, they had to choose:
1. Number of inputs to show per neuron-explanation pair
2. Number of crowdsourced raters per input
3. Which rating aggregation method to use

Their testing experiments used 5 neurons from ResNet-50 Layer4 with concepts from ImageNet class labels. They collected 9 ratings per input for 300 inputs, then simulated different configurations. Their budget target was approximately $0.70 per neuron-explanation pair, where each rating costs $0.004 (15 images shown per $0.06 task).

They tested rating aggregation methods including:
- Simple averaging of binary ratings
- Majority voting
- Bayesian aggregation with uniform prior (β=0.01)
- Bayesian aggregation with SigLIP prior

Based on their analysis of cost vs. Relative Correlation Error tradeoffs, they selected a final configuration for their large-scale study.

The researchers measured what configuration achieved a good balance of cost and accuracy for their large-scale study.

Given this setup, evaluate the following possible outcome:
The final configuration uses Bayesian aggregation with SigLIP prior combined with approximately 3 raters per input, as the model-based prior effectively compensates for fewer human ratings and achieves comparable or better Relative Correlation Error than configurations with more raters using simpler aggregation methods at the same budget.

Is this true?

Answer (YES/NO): NO